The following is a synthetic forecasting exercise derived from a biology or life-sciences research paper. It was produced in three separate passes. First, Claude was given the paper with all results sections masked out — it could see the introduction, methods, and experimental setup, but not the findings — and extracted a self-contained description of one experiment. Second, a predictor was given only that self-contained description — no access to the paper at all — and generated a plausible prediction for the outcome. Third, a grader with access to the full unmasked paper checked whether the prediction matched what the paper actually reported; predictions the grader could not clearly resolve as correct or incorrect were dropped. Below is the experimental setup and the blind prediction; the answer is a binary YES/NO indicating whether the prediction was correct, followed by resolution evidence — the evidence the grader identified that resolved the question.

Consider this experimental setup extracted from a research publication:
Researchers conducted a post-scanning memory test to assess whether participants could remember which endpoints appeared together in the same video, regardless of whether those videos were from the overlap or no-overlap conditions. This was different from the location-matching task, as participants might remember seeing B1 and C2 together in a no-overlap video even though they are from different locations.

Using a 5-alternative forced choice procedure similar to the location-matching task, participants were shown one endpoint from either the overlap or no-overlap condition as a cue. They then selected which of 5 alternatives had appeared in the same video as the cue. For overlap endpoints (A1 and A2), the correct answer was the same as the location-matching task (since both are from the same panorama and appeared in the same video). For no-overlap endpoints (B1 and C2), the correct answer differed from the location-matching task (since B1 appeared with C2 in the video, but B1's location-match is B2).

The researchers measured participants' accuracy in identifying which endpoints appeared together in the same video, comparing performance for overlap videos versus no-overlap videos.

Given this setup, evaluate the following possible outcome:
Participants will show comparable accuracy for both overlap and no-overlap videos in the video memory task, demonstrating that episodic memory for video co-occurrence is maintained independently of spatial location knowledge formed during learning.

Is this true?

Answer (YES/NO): NO